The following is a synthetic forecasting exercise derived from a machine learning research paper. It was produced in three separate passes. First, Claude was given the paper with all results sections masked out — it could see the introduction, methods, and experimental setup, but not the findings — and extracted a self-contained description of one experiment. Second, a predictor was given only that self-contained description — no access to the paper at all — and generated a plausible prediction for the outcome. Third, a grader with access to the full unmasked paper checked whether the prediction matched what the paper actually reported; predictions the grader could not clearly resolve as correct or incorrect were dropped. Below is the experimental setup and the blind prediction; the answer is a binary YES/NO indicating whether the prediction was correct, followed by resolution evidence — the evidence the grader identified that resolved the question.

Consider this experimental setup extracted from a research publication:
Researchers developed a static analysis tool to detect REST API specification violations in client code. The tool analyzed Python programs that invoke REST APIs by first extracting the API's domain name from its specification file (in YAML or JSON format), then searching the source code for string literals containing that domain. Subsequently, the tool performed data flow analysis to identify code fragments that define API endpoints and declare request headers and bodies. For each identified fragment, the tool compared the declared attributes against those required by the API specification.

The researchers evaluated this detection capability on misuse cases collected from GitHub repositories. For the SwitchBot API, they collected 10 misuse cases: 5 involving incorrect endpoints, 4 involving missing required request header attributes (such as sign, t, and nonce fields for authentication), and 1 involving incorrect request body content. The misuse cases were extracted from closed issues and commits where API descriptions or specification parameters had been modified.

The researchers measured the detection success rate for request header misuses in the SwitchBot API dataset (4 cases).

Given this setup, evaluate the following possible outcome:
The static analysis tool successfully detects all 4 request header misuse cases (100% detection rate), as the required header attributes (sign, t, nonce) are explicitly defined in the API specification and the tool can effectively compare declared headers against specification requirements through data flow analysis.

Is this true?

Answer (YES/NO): NO